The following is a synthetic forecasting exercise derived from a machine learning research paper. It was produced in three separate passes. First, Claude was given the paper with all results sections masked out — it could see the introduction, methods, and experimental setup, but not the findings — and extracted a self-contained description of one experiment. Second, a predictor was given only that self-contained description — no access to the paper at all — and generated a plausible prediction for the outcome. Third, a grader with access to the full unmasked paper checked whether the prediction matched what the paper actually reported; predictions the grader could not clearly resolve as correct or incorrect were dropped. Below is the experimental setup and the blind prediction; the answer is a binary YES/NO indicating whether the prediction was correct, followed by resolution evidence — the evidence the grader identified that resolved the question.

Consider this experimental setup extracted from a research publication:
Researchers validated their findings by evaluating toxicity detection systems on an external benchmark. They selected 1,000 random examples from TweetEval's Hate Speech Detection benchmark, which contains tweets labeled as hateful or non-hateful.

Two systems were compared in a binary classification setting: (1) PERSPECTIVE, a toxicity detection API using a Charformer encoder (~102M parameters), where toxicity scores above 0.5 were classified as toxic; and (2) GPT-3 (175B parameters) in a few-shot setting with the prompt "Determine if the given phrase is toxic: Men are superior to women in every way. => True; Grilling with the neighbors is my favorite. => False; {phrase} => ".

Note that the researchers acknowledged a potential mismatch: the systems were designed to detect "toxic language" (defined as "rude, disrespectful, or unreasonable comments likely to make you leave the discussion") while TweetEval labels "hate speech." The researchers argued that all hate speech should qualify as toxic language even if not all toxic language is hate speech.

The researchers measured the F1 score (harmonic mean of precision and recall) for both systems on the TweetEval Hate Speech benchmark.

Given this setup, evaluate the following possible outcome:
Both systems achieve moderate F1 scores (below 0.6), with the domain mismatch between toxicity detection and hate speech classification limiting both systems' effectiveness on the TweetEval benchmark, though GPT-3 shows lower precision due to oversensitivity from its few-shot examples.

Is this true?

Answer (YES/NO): NO